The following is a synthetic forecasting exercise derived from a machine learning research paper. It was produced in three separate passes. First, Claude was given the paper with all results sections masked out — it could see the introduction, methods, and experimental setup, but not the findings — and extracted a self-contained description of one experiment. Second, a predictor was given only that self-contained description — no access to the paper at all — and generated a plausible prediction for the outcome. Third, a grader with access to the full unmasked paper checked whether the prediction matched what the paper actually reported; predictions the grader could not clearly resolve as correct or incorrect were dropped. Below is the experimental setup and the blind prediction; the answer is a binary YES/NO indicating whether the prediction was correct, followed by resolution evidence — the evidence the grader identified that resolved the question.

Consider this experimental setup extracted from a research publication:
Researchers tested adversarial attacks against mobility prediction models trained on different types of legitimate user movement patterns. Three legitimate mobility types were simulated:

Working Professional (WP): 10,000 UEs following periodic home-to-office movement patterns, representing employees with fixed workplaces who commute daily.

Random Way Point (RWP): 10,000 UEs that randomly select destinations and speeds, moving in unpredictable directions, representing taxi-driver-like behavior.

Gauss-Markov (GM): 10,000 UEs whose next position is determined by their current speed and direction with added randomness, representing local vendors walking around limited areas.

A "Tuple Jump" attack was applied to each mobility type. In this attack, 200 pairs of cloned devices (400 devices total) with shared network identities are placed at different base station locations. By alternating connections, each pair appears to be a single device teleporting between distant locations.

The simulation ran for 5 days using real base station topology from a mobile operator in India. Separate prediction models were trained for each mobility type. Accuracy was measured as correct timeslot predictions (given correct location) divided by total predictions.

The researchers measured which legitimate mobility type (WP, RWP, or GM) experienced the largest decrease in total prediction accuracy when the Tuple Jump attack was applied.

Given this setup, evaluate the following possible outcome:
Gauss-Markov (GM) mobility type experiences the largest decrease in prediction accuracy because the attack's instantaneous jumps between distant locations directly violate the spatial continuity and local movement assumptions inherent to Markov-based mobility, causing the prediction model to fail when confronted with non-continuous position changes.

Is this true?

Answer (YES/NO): NO